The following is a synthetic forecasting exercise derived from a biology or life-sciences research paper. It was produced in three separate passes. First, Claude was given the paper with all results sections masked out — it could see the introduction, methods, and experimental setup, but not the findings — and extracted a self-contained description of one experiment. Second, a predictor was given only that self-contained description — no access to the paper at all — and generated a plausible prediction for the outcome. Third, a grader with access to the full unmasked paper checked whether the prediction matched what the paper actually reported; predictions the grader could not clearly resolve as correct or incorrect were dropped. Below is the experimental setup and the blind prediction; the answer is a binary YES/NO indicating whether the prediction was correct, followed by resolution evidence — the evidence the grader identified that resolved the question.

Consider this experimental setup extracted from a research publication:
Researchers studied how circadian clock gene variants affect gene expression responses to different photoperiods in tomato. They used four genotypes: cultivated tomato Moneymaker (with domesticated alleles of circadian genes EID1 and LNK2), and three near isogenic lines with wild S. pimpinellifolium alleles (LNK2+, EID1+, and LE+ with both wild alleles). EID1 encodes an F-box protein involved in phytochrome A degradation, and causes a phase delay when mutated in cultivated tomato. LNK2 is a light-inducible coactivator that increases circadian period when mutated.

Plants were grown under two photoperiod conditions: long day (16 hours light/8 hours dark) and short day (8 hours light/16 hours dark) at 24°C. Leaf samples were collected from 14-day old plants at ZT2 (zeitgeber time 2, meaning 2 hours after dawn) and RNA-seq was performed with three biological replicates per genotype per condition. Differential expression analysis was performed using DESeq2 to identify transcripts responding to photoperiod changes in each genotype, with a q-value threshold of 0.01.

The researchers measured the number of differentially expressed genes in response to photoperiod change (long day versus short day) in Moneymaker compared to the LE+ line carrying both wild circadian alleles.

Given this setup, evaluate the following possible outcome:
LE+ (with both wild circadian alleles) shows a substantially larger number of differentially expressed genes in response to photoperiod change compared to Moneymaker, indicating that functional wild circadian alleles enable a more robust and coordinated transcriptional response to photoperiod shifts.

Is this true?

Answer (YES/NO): YES